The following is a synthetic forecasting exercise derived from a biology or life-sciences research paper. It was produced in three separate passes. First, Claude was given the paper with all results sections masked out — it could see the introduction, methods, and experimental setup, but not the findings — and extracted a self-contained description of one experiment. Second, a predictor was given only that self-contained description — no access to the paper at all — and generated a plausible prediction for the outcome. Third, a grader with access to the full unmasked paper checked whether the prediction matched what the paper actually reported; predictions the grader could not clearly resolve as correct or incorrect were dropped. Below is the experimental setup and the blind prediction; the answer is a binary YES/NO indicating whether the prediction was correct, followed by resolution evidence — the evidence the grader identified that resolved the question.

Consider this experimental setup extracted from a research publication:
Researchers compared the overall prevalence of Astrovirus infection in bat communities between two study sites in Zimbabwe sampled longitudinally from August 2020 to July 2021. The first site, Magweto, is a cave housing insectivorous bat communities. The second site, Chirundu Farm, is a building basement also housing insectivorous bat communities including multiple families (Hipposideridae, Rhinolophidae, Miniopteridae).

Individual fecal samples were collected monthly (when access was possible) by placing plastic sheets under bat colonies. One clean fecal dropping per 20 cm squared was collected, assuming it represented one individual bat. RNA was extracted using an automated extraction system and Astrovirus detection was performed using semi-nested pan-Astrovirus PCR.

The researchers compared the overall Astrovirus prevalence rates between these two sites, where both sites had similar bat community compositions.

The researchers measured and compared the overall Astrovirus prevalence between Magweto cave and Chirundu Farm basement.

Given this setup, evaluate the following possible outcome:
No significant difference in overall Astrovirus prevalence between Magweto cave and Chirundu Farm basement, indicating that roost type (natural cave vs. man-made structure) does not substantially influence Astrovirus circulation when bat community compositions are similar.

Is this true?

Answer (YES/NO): NO